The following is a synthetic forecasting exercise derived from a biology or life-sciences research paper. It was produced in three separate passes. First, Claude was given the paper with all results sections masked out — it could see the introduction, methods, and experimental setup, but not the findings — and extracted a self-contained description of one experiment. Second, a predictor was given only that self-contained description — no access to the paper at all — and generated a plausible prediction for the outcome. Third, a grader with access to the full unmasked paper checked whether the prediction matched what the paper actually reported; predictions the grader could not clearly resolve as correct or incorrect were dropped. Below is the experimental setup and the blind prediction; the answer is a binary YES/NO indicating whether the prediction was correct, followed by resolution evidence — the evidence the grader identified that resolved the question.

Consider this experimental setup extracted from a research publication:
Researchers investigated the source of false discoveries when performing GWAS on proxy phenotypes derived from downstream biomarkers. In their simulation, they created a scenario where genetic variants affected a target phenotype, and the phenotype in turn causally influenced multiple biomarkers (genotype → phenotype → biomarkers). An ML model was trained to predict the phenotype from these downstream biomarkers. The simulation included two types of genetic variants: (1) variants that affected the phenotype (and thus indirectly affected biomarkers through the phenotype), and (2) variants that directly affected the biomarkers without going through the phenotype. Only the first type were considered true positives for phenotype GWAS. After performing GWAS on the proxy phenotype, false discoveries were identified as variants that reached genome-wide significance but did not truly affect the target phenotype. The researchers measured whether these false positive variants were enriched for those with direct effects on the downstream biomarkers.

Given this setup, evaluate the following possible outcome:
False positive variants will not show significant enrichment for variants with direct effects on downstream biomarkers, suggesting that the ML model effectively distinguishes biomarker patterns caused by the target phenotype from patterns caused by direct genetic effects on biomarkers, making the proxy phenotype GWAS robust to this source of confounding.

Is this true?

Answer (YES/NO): NO